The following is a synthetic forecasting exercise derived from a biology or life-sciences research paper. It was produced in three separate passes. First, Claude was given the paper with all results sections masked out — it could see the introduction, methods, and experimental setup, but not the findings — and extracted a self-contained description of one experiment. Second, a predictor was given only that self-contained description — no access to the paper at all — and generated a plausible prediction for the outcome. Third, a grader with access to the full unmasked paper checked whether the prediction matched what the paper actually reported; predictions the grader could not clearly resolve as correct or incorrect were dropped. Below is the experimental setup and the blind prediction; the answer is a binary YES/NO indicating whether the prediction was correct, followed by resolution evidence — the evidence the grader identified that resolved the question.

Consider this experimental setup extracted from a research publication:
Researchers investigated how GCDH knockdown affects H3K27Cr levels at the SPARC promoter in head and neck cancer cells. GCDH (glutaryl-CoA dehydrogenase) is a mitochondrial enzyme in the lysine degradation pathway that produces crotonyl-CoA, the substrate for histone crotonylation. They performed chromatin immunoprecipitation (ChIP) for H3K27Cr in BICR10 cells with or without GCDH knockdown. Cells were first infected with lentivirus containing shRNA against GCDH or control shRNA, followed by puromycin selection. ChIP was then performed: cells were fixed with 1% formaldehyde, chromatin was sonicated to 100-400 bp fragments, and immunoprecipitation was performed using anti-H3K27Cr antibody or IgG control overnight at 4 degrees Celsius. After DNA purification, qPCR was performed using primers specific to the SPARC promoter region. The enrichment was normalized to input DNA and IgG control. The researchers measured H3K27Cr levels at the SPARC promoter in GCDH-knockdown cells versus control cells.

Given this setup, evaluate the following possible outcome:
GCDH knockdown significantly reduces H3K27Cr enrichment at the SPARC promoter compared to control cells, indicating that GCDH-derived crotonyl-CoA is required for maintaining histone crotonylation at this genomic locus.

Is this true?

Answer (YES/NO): YES